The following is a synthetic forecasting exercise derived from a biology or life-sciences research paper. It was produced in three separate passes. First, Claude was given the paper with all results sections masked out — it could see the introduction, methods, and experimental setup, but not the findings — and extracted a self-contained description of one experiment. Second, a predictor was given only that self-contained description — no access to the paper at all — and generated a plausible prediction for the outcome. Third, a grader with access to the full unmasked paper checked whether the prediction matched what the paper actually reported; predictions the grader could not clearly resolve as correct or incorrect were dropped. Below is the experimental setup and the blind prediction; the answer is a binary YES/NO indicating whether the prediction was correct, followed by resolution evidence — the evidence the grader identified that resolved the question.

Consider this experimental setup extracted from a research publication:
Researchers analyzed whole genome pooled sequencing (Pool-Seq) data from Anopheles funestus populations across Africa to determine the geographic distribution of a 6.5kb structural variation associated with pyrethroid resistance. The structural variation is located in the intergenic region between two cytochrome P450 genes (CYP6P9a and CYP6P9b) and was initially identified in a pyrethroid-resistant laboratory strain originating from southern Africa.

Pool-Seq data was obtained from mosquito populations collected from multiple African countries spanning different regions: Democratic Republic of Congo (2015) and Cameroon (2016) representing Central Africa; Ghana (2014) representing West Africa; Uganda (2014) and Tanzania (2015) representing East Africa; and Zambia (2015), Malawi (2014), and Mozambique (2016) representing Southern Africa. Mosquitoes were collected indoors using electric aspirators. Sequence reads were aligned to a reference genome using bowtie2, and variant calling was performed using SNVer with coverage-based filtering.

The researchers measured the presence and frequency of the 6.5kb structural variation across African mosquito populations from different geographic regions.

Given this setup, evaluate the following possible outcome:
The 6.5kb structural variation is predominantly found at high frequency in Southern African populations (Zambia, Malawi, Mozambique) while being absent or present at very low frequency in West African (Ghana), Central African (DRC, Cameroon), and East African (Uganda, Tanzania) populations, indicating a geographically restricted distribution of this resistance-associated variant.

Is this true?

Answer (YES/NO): NO